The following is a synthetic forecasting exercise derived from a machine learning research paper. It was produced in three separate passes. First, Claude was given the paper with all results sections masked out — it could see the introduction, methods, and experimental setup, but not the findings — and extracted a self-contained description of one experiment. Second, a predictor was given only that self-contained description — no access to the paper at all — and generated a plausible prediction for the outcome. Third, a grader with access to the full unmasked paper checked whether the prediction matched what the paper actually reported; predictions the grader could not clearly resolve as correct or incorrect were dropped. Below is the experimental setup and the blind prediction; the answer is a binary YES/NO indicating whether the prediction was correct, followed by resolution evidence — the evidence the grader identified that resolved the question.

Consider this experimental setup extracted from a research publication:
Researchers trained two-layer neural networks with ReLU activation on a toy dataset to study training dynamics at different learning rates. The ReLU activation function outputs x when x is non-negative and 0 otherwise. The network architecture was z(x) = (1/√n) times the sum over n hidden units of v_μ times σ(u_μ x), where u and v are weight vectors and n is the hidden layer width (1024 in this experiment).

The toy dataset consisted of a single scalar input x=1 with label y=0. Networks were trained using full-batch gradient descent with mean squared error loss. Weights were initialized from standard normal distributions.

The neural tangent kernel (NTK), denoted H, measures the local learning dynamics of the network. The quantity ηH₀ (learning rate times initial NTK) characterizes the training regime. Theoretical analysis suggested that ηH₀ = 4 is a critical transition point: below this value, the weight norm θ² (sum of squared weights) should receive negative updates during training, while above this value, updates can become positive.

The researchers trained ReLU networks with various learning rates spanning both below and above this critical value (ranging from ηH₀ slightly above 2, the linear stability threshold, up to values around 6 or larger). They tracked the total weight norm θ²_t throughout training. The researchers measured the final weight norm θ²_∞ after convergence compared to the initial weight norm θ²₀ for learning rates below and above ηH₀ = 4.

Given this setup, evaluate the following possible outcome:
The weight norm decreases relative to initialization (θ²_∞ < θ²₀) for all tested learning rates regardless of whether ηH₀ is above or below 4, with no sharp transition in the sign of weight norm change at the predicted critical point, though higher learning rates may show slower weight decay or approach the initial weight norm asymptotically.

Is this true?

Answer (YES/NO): NO